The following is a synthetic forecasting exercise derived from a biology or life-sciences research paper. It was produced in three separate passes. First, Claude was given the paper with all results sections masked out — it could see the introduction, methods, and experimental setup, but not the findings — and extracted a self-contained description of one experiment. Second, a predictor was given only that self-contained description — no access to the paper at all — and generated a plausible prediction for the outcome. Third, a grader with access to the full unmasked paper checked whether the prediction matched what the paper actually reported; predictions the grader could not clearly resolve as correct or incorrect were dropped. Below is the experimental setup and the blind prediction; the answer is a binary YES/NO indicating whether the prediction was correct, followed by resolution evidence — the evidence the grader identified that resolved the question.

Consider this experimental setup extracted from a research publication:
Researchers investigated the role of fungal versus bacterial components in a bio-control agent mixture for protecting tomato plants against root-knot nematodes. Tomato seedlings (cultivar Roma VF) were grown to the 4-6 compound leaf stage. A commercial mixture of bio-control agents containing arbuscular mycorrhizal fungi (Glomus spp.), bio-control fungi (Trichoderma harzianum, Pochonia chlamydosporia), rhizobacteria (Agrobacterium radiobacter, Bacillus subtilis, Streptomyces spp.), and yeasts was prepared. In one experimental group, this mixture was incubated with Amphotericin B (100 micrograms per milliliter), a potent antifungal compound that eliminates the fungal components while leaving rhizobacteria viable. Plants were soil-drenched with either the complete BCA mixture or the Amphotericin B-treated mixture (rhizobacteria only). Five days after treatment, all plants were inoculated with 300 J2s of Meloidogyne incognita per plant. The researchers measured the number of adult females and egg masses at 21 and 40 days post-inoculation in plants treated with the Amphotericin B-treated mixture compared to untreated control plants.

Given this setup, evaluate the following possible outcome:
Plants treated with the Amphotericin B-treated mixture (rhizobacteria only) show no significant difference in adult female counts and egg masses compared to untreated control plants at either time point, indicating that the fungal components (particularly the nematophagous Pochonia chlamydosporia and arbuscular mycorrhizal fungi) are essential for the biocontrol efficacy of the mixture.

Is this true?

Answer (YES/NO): NO